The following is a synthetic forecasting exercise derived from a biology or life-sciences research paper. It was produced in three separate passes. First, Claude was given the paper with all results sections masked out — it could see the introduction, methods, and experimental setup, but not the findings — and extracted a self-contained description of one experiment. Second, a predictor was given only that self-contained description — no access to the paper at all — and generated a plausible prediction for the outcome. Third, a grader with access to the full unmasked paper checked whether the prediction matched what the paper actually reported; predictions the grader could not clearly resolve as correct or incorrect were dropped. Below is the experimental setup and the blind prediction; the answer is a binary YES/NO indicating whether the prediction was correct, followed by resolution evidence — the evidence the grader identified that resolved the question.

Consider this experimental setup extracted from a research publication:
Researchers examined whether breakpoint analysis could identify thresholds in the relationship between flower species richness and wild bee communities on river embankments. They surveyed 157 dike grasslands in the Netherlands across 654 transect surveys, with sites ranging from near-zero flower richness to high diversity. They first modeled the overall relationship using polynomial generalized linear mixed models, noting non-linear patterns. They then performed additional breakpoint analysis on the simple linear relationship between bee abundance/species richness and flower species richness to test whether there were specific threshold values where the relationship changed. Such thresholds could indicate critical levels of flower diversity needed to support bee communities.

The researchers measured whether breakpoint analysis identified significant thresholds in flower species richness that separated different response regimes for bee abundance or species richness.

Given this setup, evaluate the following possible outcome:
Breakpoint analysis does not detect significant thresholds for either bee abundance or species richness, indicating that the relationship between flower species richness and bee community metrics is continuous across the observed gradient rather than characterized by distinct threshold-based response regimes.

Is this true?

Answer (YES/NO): NO